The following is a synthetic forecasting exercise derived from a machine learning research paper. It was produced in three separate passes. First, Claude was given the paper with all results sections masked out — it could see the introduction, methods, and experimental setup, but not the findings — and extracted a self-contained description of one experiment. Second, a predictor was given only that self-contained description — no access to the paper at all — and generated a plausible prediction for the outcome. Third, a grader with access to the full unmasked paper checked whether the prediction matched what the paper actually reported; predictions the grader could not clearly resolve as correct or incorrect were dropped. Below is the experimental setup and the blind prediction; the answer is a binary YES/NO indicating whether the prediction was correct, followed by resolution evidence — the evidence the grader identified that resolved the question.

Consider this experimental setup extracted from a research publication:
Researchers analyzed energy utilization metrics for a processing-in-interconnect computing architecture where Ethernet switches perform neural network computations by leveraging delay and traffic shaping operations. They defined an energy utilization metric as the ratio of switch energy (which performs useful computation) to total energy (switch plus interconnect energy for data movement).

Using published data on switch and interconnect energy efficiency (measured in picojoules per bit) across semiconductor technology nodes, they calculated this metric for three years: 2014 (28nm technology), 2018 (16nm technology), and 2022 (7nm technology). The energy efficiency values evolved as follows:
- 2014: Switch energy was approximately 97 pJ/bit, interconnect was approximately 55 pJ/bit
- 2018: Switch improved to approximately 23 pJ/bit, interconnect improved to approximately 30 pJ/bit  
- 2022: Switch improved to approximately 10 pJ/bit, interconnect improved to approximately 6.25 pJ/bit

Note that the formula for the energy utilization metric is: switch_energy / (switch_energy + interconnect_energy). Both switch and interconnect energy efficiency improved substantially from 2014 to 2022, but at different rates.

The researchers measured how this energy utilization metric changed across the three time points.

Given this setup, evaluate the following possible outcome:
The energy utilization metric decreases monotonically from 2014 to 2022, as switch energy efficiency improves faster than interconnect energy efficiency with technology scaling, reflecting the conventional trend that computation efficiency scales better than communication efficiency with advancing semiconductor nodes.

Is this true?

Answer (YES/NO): NO